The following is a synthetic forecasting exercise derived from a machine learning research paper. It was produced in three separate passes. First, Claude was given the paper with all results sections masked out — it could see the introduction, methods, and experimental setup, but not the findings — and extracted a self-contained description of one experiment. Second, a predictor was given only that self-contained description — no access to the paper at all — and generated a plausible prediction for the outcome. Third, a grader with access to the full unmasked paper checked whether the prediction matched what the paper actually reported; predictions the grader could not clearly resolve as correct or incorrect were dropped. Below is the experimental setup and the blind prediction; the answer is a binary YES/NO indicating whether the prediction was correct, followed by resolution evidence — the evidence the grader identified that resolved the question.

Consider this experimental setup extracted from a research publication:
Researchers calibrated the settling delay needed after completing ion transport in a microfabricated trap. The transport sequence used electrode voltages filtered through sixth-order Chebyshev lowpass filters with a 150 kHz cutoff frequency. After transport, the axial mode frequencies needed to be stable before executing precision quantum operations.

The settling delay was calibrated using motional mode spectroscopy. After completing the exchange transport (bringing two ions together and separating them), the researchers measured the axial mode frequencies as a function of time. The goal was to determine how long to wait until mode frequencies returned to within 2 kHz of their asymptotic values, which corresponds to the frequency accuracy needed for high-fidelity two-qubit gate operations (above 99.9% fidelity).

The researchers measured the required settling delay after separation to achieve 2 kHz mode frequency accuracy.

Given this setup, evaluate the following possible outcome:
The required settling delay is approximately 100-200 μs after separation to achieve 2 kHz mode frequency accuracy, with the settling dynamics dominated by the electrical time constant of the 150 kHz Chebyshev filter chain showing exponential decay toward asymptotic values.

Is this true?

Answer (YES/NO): NO